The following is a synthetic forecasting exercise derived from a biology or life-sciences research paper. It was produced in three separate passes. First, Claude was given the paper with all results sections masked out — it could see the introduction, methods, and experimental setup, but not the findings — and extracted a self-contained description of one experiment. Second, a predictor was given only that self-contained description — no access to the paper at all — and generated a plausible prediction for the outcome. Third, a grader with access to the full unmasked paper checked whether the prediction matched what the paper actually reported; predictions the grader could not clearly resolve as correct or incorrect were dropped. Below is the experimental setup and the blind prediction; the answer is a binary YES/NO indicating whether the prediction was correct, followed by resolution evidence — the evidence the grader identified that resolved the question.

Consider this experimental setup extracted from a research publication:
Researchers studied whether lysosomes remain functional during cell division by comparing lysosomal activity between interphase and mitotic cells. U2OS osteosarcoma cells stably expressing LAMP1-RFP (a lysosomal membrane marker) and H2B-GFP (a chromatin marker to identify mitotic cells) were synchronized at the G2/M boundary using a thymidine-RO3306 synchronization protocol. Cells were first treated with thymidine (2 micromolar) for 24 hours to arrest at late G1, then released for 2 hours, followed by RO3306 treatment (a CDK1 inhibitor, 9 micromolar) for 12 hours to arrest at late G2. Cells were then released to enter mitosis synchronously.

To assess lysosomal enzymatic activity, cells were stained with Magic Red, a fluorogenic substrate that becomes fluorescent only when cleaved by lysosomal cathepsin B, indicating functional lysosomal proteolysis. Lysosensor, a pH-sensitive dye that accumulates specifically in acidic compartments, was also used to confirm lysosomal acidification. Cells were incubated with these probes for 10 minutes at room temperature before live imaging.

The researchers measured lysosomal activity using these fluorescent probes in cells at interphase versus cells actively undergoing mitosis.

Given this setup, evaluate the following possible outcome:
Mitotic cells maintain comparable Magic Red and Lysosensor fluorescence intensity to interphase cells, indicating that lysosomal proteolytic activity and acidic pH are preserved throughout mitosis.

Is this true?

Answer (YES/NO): YES